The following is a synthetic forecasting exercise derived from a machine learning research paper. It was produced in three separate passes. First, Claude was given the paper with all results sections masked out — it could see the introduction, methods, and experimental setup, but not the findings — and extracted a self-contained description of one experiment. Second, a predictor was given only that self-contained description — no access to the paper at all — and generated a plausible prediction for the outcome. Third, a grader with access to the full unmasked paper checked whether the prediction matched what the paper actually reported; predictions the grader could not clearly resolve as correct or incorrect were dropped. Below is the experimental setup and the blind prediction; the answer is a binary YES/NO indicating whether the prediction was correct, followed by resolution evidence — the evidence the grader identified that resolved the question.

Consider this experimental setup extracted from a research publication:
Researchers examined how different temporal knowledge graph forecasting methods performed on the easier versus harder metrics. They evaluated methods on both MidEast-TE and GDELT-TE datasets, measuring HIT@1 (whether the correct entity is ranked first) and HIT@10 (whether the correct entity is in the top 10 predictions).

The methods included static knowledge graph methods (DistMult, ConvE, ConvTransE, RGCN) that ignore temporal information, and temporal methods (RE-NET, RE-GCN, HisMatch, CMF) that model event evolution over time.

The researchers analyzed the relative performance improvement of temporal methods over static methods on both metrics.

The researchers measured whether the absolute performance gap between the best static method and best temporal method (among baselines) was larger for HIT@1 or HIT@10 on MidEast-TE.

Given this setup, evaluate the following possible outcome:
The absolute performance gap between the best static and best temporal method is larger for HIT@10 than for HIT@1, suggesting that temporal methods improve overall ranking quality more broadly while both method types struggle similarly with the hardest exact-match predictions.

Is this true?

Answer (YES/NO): YES